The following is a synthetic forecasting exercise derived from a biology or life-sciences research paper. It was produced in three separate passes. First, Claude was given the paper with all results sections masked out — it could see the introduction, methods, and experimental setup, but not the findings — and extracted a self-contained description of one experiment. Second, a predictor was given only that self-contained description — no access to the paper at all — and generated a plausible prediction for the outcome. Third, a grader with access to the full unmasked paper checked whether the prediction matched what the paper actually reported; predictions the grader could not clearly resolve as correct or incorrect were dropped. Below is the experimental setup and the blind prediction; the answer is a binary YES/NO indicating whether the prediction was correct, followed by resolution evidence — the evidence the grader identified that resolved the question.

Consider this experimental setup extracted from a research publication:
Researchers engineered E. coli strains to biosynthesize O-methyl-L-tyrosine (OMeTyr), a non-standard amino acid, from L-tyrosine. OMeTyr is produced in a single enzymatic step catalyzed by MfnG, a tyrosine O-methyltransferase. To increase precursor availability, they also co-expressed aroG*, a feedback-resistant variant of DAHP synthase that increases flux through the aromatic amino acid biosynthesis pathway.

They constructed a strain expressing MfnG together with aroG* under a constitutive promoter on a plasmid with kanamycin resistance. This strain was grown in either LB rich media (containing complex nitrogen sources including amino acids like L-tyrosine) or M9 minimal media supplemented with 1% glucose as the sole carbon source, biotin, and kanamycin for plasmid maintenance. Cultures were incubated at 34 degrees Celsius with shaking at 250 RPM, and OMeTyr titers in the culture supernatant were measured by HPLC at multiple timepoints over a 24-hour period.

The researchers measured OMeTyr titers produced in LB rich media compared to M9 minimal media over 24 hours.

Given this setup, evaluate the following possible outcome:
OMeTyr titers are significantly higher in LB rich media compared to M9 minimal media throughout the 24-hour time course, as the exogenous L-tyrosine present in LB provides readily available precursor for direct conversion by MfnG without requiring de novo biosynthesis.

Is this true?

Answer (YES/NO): NO